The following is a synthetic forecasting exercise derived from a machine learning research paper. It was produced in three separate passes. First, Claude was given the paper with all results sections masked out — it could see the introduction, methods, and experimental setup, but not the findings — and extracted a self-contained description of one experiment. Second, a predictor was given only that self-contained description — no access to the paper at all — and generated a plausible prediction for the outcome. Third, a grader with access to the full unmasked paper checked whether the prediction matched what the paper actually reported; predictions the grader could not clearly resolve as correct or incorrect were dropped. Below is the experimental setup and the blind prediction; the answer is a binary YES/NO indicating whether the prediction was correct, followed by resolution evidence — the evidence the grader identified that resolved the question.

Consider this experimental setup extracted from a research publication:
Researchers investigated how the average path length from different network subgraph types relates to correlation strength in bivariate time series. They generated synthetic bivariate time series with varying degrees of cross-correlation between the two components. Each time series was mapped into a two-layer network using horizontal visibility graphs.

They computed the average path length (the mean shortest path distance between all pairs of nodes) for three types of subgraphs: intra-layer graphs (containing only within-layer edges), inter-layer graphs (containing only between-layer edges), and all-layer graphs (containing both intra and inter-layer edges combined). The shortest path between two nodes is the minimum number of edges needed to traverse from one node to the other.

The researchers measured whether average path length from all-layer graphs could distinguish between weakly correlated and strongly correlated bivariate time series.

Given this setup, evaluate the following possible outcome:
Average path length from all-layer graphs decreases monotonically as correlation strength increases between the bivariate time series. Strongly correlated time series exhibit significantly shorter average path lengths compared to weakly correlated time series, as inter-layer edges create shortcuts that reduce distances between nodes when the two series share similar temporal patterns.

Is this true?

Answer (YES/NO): NO